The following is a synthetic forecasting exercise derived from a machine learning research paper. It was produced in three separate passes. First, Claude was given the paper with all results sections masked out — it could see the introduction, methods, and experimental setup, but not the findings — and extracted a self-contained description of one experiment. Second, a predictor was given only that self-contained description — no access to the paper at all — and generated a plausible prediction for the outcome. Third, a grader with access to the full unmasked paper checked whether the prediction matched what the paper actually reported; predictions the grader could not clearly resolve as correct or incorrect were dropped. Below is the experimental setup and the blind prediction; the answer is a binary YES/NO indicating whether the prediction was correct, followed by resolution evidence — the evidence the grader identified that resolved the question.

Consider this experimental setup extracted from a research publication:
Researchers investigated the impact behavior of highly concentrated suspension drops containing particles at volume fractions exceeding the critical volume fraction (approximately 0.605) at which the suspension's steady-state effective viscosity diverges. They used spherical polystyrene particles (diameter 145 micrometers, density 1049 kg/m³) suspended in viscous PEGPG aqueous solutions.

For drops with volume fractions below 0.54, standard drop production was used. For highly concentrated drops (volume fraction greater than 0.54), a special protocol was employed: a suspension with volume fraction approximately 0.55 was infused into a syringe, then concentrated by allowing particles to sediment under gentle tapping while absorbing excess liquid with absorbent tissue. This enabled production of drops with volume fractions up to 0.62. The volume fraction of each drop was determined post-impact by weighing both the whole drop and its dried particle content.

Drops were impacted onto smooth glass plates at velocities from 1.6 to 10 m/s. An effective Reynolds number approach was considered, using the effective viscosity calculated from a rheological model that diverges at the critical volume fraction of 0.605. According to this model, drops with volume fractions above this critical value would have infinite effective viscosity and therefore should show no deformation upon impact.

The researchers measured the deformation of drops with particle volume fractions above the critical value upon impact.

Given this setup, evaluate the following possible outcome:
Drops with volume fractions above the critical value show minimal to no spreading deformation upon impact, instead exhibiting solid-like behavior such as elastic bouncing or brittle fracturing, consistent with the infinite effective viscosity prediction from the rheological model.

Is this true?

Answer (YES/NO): NO